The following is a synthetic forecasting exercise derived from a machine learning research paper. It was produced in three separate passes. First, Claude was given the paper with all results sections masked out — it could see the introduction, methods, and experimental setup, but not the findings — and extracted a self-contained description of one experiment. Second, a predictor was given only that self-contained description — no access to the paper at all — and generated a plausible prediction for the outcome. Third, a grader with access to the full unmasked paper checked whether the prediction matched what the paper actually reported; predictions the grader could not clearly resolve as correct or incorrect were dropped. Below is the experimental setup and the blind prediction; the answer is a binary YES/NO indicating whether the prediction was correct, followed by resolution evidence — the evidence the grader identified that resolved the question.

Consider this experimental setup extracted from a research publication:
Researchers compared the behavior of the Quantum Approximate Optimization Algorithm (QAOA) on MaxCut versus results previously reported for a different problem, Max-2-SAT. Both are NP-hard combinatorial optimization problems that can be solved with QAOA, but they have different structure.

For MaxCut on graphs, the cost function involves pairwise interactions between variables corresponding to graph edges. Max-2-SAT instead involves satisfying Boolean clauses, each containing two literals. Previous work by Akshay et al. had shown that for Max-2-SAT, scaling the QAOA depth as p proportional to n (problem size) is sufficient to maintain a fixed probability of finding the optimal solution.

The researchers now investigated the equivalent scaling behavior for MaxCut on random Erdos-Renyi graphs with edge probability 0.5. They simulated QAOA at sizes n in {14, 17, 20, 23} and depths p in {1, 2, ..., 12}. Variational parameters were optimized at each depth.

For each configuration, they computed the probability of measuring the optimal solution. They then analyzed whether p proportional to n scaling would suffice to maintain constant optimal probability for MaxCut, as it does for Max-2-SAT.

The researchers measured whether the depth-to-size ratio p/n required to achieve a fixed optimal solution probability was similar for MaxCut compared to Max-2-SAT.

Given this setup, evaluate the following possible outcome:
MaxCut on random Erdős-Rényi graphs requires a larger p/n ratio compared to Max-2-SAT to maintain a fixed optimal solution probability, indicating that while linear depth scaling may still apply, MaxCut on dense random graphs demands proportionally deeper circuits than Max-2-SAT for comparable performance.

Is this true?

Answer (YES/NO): NO